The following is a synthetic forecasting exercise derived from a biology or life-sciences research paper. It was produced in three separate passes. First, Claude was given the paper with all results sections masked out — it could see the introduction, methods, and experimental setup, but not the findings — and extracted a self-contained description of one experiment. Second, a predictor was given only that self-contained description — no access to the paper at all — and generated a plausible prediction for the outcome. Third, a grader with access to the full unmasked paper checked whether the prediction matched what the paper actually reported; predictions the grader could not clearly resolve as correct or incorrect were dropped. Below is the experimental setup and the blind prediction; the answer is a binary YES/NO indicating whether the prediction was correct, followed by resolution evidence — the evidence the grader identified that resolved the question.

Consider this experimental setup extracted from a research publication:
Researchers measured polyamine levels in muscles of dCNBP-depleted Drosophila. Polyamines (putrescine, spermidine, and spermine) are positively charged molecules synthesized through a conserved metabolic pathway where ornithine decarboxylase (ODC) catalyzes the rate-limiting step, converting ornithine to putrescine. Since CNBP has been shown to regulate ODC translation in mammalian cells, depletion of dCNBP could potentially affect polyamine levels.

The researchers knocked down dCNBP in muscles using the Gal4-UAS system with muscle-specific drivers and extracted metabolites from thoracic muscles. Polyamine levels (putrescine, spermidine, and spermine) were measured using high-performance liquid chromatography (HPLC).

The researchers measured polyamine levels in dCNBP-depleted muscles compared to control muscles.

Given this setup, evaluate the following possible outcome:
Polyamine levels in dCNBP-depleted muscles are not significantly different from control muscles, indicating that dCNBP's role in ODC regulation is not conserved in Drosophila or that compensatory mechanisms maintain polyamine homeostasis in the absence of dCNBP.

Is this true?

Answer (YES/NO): NO